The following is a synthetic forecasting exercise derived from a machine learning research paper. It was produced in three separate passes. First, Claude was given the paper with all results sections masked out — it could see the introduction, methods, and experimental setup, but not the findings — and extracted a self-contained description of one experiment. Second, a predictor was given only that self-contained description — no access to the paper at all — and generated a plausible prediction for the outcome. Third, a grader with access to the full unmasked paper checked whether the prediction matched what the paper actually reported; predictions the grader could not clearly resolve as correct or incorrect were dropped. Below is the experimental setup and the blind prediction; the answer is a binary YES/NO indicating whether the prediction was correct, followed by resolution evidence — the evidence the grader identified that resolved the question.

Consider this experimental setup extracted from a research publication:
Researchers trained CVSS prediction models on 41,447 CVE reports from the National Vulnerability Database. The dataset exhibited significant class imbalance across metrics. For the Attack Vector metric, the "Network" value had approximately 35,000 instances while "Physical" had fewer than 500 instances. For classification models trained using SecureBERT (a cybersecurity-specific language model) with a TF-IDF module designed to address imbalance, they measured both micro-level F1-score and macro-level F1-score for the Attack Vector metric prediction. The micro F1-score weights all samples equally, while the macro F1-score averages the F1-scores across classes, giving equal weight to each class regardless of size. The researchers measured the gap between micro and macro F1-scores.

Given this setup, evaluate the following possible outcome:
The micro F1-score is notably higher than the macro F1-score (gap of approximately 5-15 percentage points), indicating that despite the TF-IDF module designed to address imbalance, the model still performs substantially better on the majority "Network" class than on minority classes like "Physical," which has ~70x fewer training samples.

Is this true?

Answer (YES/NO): YES